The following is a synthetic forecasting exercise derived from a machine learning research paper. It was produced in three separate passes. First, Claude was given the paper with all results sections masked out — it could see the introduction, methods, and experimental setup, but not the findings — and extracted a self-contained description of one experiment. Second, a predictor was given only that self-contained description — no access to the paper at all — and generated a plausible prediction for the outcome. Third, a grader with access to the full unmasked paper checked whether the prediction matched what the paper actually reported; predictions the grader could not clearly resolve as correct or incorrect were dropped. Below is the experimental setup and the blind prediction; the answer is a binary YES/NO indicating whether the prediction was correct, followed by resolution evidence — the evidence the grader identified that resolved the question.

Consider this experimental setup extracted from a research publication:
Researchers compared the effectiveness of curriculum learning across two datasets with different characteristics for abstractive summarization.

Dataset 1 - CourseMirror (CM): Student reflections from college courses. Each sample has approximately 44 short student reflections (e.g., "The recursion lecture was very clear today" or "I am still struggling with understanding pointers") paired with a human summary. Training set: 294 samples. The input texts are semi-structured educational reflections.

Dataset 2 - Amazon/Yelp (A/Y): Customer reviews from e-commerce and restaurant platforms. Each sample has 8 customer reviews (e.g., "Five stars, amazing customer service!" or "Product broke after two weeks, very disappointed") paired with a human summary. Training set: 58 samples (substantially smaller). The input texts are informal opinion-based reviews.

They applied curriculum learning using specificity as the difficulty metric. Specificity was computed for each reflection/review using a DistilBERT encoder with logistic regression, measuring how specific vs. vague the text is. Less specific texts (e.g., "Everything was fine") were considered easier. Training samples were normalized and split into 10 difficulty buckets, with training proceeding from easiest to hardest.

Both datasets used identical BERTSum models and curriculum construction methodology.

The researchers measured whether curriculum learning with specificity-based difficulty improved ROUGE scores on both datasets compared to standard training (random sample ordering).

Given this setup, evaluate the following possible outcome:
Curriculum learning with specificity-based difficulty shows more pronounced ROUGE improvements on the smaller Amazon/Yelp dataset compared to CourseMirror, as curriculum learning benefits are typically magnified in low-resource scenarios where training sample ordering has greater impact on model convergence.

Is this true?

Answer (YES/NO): NO